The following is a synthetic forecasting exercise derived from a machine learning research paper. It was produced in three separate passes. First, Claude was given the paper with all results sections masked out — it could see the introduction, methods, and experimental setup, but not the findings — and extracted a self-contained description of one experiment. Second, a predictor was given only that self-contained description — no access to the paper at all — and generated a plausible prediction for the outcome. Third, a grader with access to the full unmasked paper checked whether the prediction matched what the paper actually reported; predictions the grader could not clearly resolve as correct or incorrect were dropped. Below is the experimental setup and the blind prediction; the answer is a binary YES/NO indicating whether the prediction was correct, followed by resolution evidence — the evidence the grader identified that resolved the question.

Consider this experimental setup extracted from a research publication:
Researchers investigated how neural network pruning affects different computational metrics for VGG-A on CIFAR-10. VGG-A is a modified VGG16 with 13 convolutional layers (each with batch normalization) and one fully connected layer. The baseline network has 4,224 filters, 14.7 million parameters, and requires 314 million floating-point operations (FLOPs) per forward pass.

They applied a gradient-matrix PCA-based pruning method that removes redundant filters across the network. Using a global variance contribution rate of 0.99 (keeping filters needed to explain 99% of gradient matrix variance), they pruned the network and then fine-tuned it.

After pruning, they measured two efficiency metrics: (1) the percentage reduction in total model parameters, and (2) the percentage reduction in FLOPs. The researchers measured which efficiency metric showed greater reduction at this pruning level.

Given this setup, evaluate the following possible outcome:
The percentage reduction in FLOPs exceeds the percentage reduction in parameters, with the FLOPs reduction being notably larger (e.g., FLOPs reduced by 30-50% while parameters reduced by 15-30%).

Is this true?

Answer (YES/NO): NO